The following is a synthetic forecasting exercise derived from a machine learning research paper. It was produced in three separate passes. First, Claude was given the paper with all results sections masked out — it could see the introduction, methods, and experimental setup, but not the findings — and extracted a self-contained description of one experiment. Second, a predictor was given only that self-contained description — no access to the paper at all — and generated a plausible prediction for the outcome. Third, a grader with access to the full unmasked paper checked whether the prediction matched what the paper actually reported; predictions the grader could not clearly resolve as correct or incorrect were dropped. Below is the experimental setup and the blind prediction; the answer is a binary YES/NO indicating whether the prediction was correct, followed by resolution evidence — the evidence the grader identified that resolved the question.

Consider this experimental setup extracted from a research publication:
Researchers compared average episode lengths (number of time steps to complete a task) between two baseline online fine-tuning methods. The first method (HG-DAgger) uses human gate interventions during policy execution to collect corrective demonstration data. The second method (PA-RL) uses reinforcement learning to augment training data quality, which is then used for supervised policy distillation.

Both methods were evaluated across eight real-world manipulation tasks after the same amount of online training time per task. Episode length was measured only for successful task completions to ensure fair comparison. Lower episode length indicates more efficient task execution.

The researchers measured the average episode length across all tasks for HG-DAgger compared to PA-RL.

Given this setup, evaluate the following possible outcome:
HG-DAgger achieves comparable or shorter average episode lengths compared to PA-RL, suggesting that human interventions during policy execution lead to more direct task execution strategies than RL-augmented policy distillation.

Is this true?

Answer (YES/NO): NO